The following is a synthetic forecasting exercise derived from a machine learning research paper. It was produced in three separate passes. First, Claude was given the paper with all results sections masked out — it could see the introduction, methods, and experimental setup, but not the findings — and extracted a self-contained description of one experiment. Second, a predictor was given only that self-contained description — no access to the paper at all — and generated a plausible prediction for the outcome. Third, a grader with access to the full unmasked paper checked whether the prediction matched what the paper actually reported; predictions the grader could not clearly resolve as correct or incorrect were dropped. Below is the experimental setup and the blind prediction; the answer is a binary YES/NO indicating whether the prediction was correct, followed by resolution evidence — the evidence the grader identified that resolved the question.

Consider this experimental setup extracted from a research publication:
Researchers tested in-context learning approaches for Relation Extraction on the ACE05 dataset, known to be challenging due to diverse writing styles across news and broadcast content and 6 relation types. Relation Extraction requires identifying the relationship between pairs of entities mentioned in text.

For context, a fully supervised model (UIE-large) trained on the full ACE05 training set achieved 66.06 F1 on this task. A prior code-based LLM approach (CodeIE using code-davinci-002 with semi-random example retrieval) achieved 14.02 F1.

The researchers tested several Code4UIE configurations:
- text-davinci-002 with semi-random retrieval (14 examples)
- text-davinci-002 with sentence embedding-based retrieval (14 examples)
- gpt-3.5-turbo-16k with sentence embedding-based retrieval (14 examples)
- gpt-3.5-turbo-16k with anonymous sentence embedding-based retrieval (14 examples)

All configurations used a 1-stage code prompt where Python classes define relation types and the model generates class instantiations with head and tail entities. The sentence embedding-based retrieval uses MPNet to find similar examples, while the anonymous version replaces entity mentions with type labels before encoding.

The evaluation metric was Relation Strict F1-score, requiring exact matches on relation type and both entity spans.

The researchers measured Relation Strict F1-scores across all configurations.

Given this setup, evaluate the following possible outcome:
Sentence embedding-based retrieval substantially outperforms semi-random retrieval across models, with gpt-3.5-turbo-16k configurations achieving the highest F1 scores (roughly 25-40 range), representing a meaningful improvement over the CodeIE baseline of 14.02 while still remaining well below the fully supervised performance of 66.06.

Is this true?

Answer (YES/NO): NO